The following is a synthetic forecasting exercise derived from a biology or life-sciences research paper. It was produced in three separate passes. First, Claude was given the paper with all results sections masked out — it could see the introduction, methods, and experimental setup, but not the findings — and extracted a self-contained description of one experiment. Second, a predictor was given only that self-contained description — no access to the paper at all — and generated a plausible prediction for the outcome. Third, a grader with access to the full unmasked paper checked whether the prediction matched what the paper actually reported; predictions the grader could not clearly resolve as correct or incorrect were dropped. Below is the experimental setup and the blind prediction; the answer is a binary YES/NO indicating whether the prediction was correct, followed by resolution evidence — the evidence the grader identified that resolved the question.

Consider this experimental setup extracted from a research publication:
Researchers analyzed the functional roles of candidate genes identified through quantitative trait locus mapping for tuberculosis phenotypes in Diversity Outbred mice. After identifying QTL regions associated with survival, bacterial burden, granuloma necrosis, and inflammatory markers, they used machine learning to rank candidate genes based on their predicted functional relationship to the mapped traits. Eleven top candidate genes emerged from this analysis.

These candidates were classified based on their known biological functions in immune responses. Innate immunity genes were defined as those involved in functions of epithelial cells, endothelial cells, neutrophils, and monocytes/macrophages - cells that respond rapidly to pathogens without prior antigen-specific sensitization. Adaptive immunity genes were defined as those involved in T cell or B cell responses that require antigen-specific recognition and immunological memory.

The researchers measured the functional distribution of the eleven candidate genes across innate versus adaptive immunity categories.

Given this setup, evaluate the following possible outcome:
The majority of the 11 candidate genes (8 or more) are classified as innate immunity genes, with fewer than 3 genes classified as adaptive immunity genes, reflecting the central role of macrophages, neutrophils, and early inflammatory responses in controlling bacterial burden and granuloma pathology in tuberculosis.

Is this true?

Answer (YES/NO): YES